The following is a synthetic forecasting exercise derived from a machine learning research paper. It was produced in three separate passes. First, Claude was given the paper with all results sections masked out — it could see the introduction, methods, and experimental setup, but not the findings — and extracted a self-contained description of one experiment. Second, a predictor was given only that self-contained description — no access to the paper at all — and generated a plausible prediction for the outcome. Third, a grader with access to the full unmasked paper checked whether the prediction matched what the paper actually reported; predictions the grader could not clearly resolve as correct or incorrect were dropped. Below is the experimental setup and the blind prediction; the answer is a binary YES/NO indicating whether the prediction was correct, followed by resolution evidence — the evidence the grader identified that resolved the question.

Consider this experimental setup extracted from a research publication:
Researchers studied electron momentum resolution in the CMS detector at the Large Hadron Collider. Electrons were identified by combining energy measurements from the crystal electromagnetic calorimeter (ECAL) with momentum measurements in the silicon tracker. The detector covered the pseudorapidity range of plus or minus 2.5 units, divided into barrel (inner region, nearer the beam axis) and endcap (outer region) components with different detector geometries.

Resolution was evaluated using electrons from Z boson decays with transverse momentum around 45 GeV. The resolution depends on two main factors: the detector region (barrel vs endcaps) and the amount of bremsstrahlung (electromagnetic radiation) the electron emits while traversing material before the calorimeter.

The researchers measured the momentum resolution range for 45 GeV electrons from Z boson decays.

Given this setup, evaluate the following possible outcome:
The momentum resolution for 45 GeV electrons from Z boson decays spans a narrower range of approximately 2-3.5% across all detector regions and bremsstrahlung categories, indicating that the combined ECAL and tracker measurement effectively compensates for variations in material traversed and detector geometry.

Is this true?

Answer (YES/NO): NO